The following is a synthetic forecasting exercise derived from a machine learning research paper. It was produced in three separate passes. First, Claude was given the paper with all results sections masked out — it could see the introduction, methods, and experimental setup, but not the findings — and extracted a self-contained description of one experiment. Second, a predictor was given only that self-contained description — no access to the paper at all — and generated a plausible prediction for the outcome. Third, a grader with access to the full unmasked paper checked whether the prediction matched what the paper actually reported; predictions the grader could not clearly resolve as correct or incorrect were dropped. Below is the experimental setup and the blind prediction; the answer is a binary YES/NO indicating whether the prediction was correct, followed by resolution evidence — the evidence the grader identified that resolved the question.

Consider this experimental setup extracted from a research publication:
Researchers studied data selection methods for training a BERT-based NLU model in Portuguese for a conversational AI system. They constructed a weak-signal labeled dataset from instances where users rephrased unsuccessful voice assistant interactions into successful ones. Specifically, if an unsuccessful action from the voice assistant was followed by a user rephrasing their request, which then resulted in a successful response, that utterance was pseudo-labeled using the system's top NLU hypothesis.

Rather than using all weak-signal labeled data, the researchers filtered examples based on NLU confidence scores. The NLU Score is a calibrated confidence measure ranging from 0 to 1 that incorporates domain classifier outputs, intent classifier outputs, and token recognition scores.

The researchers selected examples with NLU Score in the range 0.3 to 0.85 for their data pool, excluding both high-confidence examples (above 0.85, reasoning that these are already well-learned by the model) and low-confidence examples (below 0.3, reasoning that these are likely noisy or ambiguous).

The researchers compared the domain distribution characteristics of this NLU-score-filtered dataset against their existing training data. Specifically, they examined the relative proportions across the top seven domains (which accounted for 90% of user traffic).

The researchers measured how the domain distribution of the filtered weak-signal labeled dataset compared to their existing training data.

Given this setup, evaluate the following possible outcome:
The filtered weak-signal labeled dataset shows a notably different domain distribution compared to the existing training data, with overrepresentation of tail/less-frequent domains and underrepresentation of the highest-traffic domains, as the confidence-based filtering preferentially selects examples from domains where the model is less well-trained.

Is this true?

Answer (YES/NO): NO